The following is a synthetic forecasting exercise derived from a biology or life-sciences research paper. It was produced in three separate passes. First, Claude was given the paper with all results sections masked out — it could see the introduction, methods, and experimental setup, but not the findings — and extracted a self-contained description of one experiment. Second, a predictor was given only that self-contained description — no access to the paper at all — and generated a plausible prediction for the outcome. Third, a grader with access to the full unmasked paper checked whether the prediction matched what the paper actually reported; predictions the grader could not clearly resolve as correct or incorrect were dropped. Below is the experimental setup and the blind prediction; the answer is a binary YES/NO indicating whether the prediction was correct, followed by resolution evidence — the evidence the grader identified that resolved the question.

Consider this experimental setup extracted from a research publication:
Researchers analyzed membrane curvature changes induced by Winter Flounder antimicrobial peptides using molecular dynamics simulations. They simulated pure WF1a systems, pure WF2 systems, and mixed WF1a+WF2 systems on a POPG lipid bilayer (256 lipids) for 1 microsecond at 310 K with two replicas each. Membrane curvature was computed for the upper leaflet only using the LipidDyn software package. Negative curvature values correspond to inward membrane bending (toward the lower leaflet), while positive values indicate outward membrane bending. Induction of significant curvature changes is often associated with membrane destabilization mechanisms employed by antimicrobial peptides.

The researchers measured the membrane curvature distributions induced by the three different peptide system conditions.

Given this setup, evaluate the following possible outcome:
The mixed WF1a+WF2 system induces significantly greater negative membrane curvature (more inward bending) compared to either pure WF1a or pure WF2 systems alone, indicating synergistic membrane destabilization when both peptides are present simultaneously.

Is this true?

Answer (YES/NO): NO